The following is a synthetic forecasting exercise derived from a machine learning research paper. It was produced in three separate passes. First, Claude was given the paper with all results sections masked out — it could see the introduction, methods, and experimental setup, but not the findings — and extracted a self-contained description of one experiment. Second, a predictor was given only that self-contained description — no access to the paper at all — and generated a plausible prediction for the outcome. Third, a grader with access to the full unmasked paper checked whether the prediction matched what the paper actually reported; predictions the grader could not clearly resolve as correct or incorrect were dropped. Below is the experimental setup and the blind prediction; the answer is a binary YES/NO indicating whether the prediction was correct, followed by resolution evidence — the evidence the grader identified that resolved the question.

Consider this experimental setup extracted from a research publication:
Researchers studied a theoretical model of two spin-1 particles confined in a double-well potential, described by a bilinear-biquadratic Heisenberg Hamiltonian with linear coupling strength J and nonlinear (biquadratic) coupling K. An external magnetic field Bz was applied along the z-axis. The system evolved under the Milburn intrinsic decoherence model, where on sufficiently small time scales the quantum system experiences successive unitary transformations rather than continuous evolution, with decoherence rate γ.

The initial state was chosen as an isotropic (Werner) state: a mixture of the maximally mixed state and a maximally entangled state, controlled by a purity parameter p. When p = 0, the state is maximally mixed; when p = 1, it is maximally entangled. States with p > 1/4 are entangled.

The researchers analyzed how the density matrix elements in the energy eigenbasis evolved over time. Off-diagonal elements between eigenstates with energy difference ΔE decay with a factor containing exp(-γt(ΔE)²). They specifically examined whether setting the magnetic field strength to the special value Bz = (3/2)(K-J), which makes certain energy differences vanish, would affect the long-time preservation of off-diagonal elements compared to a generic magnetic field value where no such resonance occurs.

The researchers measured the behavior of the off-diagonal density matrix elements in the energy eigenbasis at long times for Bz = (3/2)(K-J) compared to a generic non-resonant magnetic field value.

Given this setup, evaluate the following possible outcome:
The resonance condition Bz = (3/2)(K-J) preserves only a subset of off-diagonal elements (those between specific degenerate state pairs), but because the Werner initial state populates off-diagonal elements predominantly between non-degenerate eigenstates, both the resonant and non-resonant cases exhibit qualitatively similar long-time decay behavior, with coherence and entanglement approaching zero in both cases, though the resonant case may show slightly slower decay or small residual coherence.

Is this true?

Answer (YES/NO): NO